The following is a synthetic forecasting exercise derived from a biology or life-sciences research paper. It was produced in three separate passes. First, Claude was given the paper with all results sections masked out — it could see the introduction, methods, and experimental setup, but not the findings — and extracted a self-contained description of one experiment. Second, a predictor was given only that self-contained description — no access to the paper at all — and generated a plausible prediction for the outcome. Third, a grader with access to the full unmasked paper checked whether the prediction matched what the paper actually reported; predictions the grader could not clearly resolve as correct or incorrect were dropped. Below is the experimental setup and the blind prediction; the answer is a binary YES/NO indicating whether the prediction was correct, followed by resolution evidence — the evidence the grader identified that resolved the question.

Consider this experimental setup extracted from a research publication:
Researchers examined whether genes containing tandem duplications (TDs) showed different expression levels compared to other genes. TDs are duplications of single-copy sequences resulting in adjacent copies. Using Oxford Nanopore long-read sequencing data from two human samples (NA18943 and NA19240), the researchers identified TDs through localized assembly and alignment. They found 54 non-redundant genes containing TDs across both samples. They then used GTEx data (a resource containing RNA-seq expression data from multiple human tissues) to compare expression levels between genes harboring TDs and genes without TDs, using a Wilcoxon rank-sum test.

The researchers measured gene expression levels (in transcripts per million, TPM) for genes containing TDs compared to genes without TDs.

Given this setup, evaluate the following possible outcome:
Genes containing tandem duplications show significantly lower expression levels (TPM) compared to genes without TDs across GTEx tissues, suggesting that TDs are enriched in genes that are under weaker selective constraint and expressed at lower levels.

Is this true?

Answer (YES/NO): NO